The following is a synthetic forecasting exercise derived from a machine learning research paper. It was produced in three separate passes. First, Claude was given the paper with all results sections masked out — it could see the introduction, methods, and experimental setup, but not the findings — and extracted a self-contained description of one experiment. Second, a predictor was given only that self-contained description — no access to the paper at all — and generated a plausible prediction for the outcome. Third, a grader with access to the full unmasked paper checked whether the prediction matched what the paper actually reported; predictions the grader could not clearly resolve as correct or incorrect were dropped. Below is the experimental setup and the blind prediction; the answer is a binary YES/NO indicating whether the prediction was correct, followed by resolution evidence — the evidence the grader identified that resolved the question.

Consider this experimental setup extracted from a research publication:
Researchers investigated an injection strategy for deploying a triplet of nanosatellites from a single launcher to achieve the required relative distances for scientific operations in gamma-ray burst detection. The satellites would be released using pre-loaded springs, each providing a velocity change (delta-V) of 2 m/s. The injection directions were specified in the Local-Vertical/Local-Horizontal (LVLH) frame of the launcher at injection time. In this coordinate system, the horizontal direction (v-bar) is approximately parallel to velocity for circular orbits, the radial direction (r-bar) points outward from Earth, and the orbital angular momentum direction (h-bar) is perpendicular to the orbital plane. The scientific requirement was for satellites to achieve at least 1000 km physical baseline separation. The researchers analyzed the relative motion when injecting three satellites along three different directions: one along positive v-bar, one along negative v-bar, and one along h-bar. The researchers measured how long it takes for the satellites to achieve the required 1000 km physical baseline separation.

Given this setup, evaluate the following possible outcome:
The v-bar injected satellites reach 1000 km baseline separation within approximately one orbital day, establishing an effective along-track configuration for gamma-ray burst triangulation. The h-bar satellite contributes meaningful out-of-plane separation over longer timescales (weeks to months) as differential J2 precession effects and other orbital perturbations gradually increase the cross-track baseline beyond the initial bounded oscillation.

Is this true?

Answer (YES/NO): NO